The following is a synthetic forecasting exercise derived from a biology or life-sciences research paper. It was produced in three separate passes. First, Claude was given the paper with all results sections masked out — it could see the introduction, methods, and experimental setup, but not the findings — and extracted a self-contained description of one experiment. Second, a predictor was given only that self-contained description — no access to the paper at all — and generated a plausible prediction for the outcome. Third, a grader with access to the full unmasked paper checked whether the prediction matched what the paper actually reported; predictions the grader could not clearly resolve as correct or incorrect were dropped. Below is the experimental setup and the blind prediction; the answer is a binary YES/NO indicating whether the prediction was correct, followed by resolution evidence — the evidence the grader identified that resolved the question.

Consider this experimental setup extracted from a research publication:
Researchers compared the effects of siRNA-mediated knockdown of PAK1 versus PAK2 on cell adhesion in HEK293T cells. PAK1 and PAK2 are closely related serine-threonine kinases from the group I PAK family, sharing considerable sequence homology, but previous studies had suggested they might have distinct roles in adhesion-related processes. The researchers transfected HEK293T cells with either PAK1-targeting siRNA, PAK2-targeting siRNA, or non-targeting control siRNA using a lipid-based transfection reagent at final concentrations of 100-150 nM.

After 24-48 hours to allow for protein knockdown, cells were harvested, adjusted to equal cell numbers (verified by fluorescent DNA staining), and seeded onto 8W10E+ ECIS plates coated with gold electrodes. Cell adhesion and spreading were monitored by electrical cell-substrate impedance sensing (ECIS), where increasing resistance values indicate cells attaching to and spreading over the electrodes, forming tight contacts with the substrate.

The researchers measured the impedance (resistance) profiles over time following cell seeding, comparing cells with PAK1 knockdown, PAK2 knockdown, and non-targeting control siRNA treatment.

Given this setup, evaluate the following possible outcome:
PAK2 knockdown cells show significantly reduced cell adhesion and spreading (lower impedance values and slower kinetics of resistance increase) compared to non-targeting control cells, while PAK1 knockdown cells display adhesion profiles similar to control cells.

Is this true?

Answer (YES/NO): NO